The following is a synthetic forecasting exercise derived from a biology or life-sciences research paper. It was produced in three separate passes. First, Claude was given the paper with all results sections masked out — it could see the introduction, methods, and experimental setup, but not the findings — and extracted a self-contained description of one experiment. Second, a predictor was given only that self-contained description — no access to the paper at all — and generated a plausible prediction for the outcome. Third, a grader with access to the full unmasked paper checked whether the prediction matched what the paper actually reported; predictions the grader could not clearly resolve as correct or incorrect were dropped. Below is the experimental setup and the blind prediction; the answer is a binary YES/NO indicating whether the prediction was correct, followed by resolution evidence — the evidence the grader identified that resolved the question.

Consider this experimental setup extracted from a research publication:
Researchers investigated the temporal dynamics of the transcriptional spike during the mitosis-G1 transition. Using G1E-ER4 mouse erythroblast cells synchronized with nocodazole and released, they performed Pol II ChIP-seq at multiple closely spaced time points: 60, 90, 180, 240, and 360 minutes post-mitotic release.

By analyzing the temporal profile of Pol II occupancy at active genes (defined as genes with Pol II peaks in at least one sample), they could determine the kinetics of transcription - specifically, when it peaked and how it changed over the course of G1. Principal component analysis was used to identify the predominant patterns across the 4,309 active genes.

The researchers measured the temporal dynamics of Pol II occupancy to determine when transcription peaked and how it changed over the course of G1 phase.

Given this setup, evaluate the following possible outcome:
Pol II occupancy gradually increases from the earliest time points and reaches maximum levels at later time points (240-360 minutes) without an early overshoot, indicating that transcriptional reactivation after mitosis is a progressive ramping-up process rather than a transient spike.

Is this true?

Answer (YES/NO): NO